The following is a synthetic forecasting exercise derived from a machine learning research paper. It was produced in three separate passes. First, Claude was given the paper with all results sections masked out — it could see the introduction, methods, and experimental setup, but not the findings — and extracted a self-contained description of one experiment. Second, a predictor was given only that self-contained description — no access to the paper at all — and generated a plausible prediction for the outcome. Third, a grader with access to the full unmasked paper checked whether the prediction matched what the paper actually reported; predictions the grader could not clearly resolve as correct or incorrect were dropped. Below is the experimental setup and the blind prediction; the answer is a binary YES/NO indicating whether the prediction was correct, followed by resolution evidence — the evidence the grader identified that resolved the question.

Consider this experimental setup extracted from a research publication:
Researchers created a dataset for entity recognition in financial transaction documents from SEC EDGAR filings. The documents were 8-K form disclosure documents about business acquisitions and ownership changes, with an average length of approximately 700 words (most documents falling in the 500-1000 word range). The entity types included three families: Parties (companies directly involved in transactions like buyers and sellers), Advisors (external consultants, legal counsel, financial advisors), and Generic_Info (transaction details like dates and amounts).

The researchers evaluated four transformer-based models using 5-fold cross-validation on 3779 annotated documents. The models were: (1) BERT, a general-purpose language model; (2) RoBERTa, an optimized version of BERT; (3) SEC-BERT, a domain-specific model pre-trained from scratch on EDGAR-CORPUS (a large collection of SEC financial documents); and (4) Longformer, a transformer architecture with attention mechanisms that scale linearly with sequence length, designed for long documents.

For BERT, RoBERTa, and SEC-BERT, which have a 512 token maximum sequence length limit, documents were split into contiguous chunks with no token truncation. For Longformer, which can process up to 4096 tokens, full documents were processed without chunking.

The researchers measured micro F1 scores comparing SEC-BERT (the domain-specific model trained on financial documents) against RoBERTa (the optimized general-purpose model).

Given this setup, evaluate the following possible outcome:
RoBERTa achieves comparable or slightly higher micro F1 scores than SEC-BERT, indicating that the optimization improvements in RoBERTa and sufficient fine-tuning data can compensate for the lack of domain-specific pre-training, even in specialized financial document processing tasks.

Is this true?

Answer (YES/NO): YES